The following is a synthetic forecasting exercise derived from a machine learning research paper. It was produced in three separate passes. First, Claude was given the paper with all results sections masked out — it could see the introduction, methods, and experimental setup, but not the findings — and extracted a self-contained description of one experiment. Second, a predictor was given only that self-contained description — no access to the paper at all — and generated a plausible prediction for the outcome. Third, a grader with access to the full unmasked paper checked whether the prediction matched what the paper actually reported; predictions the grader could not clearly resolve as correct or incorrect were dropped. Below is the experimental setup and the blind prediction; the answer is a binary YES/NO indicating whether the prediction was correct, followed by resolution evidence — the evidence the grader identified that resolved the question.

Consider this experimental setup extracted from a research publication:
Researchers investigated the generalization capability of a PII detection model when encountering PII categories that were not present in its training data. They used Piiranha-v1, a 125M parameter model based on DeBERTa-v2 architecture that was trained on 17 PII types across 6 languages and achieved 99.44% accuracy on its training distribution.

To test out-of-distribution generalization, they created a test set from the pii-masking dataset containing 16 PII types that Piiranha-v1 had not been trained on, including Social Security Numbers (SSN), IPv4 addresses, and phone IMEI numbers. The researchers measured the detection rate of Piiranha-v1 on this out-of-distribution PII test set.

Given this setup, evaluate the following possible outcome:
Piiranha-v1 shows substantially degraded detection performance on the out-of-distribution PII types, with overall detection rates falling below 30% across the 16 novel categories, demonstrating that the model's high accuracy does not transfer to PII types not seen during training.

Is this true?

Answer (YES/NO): NO